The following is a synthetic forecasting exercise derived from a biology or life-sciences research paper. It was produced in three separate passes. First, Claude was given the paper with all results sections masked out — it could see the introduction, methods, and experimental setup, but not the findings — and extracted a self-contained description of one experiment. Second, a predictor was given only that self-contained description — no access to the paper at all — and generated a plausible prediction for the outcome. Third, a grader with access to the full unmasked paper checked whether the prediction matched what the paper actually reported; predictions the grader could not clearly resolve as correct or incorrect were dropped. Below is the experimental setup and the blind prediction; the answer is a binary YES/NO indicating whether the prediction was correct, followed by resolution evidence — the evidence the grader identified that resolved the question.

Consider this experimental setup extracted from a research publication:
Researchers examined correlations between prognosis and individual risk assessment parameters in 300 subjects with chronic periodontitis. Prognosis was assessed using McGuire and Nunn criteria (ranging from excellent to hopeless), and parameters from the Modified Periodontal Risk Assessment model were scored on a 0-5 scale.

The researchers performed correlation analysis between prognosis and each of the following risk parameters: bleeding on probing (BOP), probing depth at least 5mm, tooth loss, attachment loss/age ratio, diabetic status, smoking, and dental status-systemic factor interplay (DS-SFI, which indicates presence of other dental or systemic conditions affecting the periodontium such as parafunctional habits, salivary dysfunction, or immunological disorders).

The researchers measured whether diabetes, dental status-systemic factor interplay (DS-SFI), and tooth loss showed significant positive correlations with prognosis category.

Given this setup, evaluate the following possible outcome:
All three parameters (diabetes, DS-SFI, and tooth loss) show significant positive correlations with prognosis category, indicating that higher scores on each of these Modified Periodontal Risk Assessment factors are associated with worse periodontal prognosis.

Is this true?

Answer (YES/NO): YES